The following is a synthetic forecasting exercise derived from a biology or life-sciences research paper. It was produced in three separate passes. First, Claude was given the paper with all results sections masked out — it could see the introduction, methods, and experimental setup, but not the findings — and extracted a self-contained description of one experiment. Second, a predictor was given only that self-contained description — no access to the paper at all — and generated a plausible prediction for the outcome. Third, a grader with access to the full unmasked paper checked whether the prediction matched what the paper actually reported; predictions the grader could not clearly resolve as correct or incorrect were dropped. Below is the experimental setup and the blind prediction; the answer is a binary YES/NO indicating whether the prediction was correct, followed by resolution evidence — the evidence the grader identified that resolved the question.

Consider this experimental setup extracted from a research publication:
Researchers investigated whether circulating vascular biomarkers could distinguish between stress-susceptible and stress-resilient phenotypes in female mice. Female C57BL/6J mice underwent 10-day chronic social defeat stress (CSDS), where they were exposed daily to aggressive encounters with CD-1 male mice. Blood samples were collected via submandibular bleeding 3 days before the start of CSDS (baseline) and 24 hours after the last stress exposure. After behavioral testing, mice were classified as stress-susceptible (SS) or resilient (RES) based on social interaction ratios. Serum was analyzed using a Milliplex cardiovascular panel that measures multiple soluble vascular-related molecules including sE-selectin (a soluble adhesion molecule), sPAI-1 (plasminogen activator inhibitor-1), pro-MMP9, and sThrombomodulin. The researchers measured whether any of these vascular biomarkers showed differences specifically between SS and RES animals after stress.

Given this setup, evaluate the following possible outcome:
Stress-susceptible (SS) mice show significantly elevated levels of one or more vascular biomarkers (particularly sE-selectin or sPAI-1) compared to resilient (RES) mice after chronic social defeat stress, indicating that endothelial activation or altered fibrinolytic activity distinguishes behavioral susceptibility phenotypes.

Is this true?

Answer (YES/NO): YES